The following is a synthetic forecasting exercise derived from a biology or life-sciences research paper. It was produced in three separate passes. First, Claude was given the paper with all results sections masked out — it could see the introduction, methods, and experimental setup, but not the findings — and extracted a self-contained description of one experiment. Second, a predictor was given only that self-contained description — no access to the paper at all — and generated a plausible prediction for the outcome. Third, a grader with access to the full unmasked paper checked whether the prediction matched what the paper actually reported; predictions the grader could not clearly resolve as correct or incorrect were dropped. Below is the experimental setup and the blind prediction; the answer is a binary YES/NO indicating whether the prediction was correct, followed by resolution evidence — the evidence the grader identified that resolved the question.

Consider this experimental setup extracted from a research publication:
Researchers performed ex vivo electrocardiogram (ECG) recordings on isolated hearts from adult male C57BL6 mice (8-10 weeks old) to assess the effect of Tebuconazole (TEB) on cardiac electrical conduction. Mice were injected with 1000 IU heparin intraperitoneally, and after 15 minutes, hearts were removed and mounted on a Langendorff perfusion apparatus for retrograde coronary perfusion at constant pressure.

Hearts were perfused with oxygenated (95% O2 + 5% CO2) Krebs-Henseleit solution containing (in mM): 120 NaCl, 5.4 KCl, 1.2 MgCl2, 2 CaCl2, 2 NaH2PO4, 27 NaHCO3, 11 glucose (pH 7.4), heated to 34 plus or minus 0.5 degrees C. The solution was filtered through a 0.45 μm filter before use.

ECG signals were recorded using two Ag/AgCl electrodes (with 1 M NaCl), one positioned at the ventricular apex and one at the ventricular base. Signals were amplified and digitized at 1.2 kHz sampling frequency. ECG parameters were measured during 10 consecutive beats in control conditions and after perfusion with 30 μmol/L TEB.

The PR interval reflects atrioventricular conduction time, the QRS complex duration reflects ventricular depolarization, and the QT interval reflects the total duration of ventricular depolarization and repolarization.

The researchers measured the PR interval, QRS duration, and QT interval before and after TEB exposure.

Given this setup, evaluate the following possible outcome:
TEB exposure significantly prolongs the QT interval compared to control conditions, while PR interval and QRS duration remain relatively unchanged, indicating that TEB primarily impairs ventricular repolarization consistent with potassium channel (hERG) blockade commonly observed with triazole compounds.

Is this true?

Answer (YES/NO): NO